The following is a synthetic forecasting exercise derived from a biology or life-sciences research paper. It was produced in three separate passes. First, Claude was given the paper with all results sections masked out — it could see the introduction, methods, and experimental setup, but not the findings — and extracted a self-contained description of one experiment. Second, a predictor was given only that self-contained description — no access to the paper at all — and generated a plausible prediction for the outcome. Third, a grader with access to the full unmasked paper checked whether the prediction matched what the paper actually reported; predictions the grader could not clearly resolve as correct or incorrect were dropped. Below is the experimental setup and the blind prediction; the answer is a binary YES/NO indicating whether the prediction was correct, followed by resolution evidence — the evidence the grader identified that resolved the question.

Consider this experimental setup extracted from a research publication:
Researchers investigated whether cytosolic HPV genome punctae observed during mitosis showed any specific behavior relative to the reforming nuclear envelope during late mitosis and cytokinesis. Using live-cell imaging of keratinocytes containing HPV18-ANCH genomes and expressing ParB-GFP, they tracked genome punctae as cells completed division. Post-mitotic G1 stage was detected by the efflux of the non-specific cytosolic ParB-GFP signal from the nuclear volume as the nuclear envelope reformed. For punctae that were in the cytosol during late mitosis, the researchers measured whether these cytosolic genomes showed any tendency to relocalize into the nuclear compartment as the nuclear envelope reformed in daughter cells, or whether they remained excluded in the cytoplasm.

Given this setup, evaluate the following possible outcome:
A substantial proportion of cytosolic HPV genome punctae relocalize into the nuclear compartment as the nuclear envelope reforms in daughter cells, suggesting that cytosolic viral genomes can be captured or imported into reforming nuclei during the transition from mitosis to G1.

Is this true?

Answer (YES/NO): NO